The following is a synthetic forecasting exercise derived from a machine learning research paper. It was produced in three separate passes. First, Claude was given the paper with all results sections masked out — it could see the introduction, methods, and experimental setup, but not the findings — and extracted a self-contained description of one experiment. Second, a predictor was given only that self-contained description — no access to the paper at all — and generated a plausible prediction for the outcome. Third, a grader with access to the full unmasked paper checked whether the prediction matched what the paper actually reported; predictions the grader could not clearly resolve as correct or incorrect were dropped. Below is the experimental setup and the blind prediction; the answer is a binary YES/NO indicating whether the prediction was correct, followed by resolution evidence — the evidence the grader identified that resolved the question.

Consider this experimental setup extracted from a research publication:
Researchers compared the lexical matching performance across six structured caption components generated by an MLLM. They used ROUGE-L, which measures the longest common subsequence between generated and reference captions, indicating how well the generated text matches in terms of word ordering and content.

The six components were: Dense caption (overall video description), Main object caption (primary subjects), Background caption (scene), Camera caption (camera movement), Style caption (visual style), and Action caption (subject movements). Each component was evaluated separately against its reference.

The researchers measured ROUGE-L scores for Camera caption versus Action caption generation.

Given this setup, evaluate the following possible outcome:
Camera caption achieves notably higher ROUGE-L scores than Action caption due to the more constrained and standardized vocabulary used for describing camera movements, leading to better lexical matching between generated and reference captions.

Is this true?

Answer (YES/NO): YES